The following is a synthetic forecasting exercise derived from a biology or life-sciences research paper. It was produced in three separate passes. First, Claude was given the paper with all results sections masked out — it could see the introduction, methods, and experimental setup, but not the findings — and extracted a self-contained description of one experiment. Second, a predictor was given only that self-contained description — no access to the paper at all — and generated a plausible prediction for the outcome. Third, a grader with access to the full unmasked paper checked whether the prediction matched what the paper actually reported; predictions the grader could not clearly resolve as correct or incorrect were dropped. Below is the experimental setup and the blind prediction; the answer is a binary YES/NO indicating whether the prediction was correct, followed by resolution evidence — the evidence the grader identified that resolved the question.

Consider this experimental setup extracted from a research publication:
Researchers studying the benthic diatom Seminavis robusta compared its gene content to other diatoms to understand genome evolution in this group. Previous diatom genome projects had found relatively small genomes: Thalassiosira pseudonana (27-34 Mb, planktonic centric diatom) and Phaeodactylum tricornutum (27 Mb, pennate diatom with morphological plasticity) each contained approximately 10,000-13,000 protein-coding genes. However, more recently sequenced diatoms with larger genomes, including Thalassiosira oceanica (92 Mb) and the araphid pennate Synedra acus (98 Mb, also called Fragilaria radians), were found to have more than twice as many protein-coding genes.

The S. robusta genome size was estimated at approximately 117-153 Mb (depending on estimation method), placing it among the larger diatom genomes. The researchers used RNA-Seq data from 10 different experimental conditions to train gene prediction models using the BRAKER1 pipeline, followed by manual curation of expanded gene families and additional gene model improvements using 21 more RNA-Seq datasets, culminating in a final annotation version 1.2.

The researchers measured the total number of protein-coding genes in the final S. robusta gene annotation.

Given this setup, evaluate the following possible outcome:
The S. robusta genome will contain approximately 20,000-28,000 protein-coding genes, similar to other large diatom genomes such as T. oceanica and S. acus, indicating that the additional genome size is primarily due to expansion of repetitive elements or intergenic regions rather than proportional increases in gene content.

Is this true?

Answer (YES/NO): NO